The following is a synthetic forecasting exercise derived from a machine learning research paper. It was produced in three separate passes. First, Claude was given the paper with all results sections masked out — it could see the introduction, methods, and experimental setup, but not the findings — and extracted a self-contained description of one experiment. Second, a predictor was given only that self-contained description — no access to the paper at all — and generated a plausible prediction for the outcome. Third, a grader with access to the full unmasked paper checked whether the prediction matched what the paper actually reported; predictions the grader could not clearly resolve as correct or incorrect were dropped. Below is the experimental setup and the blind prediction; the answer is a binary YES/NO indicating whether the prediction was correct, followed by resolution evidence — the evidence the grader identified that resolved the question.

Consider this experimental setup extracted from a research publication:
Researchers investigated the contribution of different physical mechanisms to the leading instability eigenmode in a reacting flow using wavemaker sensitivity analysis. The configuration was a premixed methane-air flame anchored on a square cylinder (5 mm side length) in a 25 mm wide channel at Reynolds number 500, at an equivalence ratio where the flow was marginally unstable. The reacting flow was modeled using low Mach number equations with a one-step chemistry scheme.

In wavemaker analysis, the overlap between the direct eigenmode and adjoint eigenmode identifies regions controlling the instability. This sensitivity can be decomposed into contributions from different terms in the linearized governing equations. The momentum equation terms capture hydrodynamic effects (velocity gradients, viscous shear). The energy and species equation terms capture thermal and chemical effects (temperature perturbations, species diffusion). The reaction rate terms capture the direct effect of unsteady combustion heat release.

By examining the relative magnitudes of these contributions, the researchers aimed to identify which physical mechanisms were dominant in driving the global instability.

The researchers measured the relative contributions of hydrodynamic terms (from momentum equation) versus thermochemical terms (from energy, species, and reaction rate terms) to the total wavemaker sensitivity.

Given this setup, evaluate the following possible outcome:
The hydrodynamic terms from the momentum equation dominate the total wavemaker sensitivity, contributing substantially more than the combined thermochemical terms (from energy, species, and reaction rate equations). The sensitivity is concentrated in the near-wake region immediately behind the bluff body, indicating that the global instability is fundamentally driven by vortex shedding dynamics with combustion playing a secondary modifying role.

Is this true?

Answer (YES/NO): YES